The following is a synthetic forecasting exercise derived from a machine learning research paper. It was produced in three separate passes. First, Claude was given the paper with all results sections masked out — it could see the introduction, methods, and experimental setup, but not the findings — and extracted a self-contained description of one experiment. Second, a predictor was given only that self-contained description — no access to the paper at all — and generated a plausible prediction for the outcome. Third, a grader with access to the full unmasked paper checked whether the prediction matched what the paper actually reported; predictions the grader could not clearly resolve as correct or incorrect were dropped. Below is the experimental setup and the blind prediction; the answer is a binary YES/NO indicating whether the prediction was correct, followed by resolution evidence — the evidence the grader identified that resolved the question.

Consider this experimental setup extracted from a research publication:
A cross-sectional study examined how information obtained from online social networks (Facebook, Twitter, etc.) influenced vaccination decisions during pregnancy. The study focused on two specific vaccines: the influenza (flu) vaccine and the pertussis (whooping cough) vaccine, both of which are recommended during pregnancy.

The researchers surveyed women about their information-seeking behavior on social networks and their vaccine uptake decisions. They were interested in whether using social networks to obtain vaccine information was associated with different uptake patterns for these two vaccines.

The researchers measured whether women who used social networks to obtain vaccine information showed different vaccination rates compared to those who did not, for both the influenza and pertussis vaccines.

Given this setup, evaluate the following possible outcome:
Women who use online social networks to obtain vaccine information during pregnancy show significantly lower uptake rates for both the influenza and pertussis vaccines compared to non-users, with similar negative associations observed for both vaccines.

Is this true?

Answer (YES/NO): NO